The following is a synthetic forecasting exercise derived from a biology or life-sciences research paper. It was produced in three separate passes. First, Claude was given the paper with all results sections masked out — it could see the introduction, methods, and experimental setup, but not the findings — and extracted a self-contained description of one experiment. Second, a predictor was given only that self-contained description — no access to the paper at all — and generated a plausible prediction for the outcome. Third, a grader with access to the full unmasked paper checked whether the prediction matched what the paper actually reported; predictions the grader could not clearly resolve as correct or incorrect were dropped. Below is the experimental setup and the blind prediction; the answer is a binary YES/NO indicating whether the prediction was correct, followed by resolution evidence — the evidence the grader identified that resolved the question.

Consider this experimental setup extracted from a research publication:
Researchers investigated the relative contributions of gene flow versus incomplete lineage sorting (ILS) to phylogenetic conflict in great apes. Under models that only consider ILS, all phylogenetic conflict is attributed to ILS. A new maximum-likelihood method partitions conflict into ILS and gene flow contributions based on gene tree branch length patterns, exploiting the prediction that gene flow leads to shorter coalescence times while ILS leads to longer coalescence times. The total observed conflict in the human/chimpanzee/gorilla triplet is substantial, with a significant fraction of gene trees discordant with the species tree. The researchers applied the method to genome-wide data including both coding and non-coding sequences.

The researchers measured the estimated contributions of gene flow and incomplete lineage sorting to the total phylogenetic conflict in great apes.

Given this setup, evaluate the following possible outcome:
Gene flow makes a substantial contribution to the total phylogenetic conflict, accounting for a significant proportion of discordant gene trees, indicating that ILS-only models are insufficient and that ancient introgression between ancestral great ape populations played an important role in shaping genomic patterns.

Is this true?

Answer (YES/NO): YES